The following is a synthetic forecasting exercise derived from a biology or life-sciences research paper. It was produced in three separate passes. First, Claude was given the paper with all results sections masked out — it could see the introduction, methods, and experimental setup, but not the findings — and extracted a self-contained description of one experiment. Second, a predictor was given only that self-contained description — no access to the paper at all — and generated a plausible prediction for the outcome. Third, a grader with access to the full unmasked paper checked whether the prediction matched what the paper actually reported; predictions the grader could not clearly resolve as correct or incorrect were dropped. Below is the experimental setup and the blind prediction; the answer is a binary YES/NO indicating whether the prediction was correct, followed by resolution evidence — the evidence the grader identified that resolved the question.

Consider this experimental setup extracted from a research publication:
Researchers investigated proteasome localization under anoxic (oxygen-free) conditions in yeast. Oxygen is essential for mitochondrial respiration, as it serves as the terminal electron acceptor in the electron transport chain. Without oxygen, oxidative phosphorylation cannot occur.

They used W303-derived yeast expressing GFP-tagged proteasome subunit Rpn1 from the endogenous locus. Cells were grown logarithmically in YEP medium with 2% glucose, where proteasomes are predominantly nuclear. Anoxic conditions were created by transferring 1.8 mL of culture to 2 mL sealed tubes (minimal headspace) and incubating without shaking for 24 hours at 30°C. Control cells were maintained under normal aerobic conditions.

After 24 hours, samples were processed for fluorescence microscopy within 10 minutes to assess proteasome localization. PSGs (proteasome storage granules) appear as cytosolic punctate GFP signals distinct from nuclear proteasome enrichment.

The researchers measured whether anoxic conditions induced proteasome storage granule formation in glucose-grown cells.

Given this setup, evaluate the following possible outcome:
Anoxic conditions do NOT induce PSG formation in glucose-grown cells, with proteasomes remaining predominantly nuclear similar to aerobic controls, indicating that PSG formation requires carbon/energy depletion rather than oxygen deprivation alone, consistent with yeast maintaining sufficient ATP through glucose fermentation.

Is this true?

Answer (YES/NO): NO